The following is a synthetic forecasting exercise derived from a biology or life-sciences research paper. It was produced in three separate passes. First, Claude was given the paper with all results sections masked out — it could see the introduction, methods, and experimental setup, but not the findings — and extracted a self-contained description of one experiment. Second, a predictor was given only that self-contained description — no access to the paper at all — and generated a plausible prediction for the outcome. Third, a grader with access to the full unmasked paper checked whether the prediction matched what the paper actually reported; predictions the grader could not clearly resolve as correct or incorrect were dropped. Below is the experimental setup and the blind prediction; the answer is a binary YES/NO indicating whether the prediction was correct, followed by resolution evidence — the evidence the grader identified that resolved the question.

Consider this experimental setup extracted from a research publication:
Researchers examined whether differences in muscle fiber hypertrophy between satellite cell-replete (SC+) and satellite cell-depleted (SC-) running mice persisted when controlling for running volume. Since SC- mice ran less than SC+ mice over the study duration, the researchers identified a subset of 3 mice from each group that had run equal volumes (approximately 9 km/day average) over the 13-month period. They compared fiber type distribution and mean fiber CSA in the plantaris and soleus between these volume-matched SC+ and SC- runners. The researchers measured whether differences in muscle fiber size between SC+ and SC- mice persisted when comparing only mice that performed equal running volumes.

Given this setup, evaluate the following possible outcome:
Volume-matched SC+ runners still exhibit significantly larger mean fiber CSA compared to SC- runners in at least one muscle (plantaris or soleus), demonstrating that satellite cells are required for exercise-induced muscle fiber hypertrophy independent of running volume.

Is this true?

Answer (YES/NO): YES